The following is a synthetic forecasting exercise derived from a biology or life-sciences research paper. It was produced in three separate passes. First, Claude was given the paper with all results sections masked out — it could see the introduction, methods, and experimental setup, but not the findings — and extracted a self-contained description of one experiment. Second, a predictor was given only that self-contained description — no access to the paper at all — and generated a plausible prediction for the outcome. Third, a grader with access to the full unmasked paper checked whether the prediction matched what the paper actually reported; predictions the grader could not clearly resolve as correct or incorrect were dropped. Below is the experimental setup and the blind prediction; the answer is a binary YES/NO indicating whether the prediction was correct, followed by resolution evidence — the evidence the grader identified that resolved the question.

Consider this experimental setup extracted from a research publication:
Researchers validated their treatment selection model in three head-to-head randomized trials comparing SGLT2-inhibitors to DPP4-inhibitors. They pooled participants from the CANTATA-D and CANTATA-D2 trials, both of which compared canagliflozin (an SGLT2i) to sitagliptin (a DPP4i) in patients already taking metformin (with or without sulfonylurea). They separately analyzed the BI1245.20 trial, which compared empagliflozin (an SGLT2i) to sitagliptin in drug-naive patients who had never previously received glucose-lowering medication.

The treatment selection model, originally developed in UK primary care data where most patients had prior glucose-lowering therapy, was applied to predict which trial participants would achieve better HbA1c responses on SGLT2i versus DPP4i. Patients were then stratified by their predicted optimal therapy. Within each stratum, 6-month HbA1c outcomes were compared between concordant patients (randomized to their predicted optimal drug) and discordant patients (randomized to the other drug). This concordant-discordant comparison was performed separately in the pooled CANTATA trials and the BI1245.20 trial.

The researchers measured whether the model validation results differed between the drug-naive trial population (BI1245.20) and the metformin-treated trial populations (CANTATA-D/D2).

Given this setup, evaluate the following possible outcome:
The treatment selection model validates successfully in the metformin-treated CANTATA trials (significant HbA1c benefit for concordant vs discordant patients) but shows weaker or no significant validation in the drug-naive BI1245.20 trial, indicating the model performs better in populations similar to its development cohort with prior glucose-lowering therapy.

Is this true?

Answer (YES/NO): NO